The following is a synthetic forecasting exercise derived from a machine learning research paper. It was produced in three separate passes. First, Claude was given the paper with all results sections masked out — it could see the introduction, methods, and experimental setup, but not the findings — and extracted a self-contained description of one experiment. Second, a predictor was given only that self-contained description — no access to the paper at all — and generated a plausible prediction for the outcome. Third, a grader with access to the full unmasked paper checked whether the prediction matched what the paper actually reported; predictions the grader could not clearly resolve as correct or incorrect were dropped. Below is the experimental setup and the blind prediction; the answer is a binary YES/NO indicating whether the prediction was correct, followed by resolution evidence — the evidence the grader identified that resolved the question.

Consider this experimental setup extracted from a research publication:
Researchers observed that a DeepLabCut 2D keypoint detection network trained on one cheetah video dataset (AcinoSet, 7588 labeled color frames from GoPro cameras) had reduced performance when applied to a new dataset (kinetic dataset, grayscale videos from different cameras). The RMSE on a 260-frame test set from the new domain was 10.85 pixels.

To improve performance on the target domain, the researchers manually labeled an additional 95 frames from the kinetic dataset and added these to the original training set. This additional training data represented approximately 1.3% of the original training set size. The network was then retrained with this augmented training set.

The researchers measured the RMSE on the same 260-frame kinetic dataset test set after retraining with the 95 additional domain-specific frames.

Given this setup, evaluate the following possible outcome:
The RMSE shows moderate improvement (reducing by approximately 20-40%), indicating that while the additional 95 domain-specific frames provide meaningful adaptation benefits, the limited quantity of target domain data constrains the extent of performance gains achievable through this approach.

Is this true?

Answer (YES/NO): NO